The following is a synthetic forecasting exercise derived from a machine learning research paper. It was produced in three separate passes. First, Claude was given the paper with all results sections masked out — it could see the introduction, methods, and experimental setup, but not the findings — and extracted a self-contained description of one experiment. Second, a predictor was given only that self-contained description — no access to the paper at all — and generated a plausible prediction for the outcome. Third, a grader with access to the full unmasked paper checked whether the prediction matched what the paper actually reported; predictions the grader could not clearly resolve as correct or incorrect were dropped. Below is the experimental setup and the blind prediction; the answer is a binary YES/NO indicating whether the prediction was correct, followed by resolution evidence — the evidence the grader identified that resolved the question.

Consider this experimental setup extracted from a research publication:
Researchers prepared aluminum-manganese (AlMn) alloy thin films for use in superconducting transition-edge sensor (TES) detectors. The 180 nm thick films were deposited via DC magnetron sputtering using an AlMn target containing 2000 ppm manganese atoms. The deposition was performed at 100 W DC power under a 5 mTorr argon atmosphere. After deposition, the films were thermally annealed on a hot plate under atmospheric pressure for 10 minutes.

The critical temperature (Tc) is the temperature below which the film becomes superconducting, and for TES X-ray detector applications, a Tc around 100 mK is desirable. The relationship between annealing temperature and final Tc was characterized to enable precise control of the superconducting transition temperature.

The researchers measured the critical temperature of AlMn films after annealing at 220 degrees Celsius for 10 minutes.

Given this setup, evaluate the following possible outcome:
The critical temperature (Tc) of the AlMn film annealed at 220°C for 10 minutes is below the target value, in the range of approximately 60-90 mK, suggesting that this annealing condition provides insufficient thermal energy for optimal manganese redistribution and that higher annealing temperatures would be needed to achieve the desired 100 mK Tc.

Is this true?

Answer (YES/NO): NO